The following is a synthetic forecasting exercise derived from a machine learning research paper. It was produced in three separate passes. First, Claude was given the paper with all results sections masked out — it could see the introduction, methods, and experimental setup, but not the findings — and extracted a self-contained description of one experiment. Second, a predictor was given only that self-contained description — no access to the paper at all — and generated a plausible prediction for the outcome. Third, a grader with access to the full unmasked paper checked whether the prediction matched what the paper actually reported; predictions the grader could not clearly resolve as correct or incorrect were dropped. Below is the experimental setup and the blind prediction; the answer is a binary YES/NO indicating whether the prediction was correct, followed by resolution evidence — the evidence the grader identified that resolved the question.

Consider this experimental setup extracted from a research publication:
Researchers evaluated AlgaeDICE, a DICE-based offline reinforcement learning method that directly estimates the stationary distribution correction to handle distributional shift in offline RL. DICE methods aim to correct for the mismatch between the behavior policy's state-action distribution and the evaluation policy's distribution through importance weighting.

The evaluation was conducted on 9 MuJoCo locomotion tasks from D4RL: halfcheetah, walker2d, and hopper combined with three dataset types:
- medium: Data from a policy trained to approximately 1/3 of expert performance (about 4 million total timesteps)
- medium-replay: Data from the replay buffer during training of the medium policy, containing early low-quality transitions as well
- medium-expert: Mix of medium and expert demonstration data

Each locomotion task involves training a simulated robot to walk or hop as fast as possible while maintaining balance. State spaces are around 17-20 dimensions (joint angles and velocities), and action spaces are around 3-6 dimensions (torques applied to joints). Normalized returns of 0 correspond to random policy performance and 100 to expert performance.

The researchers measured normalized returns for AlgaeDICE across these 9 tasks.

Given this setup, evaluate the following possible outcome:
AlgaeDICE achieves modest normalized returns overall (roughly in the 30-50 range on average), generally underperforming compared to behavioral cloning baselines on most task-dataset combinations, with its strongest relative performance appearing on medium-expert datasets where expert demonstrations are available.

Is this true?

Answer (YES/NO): NO